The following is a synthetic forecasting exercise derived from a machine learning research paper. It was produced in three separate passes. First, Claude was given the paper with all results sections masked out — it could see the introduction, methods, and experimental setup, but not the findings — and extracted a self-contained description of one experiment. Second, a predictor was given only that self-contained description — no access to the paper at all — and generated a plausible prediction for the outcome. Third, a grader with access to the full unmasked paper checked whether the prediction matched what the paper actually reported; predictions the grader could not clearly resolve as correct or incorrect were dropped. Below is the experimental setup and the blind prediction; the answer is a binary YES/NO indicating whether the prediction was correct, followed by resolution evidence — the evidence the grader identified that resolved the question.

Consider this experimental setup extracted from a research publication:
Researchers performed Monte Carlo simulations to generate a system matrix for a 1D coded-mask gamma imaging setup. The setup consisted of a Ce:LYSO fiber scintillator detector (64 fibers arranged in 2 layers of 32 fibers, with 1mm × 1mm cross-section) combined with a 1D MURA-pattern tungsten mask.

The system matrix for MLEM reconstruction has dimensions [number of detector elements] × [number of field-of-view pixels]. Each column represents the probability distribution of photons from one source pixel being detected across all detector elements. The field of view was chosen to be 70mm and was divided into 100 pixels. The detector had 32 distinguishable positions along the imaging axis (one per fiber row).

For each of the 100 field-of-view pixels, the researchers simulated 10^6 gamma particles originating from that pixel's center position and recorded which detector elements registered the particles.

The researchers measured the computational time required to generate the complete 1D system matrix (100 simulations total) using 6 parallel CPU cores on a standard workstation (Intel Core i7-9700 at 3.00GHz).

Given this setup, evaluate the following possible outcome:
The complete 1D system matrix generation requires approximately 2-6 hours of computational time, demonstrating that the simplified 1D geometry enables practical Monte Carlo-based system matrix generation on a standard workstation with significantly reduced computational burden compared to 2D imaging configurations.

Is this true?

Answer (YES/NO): NO